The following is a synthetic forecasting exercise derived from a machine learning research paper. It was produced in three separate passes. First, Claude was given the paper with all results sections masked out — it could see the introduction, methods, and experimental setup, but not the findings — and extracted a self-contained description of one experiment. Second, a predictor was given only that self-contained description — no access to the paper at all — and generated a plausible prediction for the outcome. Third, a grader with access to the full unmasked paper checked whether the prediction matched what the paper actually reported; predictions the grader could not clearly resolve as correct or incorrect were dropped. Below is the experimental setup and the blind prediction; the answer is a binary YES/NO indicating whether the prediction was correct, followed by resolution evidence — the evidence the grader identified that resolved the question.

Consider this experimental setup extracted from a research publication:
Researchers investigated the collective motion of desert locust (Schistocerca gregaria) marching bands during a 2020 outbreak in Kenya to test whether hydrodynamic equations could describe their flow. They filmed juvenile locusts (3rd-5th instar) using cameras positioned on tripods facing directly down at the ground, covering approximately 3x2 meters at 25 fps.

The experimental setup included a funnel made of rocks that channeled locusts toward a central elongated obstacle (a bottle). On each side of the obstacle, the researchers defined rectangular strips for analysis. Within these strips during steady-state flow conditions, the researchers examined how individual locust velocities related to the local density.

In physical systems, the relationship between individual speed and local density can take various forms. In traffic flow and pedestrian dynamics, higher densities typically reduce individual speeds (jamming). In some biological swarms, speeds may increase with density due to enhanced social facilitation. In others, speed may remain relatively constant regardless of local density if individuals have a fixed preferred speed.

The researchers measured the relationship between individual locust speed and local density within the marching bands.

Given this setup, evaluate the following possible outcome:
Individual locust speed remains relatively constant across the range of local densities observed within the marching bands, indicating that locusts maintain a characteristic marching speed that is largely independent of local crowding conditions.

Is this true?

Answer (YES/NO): NO